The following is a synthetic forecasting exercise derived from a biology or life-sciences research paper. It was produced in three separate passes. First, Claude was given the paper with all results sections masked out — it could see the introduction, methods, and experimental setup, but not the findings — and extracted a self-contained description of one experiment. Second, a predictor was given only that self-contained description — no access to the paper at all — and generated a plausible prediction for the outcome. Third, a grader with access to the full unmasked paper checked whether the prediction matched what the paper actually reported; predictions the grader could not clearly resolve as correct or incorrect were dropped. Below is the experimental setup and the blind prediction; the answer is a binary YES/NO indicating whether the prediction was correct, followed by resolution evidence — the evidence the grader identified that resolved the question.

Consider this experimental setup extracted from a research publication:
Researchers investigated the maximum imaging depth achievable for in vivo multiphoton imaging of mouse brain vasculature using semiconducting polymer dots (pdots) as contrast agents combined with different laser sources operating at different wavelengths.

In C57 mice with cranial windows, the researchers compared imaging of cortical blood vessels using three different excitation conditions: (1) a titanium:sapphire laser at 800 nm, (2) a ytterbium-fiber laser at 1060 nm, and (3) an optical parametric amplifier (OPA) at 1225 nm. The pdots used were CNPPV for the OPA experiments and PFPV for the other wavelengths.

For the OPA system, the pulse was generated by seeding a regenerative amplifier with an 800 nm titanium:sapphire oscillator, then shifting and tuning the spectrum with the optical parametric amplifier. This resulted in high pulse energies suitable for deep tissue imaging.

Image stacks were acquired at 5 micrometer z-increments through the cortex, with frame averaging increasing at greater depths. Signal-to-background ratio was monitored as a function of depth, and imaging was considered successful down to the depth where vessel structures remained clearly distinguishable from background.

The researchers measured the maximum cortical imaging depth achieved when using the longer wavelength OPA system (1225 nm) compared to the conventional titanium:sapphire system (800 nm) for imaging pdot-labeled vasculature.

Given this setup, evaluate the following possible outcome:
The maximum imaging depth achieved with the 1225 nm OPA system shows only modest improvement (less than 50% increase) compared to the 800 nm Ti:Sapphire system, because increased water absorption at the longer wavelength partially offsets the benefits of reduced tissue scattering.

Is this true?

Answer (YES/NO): NO